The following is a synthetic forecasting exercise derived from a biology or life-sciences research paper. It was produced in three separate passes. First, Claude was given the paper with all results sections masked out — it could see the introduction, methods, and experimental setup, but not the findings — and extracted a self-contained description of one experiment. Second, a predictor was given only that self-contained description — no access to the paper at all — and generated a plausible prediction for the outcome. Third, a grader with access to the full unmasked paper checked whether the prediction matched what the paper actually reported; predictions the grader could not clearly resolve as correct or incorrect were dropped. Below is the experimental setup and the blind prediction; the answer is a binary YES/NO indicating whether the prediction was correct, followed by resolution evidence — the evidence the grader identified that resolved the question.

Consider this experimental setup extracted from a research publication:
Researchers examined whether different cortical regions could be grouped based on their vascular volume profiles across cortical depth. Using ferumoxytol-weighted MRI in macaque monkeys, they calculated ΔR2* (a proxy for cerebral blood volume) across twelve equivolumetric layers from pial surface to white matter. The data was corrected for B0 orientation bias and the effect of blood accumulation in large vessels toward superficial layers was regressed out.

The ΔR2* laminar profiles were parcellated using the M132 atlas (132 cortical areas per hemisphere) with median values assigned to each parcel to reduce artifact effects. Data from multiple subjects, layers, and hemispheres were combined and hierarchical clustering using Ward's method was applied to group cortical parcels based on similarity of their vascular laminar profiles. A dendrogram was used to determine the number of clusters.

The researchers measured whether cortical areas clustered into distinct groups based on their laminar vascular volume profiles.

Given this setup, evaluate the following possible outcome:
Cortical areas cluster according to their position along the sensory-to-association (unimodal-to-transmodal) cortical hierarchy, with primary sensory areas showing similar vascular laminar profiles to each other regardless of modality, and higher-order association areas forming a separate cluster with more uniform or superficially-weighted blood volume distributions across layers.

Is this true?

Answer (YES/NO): NO